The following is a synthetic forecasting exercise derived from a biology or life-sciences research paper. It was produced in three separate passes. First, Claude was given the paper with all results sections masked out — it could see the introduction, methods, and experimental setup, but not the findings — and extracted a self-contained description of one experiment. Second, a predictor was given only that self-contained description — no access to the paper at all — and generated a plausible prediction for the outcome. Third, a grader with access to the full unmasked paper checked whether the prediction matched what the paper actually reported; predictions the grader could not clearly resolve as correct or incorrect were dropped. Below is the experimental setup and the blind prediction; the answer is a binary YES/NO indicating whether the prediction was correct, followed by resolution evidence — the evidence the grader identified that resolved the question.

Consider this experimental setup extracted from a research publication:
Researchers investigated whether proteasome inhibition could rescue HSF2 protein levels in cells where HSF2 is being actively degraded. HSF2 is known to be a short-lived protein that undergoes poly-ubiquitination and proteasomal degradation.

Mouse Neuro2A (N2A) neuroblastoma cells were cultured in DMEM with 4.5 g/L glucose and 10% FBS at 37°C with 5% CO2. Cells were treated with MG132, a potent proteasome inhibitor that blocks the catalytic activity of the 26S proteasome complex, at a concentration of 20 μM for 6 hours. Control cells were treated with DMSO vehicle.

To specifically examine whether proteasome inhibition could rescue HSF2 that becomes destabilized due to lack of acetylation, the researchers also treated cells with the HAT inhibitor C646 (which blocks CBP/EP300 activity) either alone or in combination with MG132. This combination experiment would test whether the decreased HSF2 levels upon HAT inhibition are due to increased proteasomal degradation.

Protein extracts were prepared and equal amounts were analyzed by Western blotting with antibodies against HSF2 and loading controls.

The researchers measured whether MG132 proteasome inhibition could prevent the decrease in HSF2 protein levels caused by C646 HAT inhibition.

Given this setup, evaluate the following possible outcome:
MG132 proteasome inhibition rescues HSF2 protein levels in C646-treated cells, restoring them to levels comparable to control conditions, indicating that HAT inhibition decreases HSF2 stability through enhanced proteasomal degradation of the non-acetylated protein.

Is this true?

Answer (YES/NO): YES